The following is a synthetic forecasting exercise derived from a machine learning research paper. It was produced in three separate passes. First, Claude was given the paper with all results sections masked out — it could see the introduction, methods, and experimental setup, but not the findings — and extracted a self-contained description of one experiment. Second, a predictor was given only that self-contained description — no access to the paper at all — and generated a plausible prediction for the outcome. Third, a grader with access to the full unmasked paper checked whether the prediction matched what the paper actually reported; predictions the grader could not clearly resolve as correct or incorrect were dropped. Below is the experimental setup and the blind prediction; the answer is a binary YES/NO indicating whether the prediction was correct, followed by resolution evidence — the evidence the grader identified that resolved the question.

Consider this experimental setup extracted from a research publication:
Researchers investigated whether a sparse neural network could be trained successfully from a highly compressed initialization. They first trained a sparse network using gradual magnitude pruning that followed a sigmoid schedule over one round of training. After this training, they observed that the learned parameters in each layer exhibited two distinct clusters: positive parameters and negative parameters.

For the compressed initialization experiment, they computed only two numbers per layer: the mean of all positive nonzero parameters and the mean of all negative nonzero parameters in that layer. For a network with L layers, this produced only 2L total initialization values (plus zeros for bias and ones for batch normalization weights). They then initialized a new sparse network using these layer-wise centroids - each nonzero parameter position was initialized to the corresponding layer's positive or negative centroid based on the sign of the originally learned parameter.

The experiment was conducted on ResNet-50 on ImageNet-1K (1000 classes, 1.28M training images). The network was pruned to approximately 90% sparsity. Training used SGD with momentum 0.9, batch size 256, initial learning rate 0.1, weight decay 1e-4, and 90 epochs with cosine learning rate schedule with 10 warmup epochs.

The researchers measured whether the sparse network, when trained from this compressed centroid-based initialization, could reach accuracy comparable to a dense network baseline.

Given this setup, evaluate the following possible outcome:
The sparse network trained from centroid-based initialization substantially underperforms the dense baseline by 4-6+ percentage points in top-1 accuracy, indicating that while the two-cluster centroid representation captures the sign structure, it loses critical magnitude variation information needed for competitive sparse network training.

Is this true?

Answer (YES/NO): NO